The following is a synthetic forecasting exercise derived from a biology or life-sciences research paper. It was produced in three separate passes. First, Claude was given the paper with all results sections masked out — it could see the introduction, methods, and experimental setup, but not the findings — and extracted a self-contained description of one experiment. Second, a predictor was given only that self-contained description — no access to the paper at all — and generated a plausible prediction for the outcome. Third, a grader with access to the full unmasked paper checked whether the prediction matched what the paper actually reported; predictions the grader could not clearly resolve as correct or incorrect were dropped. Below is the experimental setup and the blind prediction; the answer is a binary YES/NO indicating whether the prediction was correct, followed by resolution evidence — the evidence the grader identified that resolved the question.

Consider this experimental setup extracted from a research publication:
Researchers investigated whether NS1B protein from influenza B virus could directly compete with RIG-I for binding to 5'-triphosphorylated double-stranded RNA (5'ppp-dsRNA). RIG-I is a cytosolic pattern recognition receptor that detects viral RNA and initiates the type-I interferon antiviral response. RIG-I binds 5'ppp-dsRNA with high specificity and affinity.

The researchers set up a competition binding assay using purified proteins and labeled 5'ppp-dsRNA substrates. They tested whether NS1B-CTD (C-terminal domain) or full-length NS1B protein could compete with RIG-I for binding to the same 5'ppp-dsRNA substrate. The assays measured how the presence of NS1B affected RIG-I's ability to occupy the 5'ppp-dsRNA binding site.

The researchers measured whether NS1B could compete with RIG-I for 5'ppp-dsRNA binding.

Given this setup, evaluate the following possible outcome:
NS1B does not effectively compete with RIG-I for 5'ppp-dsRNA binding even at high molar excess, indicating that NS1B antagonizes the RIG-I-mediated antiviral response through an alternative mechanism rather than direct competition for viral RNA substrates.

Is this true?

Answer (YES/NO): NO